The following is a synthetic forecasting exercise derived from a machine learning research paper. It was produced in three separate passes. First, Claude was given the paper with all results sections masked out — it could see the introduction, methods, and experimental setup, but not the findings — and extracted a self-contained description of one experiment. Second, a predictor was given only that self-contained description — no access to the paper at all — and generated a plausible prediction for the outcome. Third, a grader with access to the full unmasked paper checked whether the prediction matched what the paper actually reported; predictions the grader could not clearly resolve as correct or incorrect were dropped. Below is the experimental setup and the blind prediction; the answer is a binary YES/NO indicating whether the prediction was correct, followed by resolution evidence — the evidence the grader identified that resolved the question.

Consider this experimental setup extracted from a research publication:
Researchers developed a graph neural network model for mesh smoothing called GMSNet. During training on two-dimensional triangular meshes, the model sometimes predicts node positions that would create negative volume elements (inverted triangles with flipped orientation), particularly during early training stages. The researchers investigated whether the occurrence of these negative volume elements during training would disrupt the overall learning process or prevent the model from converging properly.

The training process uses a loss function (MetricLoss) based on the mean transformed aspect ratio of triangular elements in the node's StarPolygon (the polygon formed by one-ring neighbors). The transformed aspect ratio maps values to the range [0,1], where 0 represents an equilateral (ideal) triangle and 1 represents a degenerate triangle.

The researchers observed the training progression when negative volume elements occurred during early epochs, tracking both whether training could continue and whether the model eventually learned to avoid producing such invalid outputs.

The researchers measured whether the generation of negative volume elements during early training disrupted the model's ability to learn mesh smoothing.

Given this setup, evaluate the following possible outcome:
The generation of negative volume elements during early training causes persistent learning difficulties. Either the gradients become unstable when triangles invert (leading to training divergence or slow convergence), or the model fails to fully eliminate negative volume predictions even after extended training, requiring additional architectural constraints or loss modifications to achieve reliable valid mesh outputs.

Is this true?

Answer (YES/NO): NO